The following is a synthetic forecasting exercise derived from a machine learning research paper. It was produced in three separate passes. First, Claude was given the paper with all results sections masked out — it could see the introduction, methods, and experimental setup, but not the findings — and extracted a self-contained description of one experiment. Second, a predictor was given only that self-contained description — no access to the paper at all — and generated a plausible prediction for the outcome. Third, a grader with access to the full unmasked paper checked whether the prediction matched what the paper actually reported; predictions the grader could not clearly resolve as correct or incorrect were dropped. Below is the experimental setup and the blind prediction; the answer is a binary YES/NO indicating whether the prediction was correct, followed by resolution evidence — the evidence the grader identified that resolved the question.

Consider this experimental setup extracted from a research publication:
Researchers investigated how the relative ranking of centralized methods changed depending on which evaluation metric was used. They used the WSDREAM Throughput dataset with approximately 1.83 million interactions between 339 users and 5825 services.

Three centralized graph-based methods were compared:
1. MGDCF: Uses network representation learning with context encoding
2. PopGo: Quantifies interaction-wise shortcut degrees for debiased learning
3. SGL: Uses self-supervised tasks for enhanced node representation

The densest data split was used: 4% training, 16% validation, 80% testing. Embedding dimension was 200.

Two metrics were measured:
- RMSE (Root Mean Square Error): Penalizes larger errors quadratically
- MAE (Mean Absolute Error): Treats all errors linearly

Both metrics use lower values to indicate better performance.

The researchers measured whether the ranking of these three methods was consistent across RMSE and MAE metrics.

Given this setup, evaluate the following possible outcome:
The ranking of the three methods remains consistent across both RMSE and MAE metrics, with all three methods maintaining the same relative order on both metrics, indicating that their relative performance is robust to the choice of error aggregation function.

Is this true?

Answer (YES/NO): YES